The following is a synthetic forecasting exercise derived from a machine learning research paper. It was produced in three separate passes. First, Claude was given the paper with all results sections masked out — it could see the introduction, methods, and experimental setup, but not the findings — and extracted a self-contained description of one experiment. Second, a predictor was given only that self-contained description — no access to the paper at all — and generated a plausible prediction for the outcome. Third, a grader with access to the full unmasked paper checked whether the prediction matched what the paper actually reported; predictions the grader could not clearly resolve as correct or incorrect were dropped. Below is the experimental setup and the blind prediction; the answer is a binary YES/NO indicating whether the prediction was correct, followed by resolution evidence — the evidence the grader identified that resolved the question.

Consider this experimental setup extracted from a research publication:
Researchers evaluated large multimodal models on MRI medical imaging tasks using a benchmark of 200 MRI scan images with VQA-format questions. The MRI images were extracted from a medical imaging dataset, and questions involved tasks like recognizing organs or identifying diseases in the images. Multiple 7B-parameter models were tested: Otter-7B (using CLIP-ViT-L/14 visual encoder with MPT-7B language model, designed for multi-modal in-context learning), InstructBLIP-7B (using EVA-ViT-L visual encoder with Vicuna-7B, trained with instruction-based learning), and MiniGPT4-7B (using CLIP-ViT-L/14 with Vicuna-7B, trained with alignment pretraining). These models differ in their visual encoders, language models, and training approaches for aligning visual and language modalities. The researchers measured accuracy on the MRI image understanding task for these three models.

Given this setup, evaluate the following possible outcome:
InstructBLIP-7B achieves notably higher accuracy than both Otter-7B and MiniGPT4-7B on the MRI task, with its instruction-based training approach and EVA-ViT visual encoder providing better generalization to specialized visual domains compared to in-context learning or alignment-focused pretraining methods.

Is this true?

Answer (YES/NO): NO